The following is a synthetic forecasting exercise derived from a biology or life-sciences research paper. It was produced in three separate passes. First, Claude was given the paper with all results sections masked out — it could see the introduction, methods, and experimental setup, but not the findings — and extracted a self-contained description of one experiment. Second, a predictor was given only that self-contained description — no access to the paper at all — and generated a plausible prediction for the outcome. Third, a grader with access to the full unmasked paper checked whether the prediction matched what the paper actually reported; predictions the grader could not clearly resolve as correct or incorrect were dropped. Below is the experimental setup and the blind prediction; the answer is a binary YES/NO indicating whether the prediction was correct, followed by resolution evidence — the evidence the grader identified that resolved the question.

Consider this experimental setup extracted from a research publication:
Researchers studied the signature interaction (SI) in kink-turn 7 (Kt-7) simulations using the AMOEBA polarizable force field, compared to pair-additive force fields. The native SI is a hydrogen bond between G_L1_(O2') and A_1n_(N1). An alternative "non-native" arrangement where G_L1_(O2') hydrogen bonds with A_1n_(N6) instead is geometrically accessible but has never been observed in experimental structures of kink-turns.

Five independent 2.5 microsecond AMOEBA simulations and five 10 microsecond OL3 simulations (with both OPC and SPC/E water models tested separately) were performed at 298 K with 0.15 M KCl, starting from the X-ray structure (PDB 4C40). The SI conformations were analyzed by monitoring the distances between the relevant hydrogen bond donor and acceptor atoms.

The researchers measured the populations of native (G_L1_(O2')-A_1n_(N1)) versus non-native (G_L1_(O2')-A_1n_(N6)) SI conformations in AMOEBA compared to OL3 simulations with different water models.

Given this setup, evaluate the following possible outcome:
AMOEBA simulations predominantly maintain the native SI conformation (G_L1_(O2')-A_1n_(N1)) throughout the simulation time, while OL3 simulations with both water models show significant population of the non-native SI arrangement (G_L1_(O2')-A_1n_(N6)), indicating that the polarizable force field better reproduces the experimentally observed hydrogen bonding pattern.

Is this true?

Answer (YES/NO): YES